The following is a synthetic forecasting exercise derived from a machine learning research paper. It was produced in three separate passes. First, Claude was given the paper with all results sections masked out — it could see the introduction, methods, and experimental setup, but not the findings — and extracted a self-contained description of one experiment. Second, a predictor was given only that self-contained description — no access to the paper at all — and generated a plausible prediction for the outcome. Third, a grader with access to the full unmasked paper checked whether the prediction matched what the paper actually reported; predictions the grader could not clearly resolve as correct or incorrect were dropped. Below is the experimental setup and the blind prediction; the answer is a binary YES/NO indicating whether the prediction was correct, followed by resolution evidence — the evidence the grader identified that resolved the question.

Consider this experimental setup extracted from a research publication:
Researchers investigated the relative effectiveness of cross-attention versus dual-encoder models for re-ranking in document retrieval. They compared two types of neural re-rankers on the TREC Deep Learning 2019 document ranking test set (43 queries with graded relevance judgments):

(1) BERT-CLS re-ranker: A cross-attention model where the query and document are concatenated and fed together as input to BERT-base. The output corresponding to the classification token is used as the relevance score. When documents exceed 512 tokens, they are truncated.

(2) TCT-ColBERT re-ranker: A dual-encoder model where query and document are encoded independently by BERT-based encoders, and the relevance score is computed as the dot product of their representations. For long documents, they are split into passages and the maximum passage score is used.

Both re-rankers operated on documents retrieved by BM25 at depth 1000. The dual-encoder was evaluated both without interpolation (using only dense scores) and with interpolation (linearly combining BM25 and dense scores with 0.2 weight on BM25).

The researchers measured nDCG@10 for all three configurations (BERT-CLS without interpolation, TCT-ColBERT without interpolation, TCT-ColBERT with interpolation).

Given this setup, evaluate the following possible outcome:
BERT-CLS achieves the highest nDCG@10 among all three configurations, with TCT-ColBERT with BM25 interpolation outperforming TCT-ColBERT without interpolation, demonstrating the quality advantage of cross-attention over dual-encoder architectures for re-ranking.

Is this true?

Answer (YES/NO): NO